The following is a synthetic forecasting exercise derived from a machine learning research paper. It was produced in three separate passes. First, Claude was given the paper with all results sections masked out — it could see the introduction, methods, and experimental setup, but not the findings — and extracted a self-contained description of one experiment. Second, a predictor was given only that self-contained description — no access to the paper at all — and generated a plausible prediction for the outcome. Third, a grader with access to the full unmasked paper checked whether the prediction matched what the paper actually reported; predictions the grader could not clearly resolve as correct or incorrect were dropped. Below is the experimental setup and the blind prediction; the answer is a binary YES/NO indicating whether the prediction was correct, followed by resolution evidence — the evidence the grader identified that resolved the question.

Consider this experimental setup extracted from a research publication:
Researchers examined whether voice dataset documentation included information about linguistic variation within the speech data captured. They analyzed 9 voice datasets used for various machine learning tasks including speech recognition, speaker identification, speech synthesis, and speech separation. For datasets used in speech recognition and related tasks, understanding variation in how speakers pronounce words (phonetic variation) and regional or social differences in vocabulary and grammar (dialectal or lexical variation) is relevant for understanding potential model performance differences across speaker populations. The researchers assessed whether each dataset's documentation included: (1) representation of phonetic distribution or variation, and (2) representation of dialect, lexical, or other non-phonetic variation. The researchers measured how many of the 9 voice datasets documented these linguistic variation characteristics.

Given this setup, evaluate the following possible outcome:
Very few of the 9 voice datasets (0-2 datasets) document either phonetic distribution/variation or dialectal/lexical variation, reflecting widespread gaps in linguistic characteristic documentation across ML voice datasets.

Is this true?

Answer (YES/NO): YES